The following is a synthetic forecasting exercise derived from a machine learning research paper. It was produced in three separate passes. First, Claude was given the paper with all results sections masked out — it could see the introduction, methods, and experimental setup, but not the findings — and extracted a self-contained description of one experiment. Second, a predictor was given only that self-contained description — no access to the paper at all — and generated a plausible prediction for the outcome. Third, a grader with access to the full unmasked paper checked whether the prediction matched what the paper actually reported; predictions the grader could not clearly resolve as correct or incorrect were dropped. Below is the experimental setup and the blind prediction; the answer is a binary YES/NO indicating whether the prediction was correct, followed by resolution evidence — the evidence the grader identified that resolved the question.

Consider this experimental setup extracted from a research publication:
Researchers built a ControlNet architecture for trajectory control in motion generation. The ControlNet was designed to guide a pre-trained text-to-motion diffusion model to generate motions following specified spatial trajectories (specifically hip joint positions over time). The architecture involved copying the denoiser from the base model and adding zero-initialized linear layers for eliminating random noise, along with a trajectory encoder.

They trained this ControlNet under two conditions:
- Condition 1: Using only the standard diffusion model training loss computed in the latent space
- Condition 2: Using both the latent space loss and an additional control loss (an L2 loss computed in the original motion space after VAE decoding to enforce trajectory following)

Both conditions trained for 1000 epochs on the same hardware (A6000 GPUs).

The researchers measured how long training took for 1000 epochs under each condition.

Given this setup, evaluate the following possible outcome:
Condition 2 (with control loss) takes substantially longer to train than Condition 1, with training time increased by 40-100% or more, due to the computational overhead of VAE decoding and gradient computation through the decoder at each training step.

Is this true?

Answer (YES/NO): YES